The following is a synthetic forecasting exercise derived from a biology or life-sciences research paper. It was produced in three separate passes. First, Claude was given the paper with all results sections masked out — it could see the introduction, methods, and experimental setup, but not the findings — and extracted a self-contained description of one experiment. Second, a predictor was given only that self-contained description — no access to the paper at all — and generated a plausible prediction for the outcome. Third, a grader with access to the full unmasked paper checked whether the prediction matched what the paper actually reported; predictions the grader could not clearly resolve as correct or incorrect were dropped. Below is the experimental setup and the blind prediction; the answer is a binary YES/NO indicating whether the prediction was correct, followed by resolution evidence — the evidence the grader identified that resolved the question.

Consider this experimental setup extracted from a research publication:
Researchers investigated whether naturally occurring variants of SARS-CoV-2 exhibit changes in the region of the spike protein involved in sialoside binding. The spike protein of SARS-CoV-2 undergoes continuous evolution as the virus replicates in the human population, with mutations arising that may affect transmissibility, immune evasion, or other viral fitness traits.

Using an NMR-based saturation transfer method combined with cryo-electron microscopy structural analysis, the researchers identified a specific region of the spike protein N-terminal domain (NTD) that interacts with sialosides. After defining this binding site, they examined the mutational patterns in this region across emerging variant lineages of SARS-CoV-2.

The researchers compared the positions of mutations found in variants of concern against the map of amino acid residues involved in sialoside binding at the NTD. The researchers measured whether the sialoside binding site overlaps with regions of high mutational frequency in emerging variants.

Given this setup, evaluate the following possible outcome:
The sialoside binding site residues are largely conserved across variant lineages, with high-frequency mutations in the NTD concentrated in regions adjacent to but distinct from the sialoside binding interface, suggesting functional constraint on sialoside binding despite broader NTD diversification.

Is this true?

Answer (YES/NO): NO